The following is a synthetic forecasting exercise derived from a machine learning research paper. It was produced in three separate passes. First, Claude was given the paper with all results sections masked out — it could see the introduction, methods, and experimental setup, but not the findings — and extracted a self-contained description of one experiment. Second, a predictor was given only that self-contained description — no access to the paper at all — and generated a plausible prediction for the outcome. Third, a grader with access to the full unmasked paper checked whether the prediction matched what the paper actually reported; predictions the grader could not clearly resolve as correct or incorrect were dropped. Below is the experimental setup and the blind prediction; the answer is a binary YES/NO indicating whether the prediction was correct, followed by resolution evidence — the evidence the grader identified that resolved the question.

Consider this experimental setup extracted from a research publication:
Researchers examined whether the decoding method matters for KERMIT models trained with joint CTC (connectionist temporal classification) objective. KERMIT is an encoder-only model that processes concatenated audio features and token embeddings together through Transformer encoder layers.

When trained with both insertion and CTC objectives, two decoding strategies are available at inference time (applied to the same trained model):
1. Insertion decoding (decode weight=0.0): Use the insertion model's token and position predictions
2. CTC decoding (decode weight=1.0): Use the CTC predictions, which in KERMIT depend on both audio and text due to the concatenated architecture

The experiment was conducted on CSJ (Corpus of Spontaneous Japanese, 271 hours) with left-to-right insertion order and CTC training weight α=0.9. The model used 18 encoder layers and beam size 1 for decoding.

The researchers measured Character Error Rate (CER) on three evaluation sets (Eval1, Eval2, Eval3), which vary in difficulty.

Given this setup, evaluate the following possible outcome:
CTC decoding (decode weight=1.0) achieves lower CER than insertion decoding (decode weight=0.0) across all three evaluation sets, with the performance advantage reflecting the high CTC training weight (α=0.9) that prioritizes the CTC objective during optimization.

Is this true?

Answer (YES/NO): NO